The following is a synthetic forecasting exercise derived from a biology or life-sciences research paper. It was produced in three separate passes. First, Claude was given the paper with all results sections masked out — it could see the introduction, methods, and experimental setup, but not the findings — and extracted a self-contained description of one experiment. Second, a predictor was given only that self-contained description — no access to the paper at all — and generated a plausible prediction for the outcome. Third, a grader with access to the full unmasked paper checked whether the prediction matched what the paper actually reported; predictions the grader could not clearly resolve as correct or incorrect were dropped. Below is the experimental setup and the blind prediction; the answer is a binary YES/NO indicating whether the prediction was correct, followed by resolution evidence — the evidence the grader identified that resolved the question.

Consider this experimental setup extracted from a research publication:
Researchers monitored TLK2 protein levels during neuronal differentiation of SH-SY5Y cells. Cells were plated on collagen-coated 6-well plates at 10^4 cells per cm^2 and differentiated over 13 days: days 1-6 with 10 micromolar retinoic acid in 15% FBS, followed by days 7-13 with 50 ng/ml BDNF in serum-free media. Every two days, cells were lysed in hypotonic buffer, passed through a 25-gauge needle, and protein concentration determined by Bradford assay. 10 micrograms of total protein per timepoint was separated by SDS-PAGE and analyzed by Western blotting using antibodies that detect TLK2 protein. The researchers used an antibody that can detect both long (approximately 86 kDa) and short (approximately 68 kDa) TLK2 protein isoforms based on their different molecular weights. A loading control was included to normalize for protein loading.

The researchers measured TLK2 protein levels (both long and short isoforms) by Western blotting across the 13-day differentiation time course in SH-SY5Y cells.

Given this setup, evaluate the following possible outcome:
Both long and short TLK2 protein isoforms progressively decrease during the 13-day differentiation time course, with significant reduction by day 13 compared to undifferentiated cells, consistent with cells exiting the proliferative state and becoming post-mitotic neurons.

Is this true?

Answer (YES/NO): NO